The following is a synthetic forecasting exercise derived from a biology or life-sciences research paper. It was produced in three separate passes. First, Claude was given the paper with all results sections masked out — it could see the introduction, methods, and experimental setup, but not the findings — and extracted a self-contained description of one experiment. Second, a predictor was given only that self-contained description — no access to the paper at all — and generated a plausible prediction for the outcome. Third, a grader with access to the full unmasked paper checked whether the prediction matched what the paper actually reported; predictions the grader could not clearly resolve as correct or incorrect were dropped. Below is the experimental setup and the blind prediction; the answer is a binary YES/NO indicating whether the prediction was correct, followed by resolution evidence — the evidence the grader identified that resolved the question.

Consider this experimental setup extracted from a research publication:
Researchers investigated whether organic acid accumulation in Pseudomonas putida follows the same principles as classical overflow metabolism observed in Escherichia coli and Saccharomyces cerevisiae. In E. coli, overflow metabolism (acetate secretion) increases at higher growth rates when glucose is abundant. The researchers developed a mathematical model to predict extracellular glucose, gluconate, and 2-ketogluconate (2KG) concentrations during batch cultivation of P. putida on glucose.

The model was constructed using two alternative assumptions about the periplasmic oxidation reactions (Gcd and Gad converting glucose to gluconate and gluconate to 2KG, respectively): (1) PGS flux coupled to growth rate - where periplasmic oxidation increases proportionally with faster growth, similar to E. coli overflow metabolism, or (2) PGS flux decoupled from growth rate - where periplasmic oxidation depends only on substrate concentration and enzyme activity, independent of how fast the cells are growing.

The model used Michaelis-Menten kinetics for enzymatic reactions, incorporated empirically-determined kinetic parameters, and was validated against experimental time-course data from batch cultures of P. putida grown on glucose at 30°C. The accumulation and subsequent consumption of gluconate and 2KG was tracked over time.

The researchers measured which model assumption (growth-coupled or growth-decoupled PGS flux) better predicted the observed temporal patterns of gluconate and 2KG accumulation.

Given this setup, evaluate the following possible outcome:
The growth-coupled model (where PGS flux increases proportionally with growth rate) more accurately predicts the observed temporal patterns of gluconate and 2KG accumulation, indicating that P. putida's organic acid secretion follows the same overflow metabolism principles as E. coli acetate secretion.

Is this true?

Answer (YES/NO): NO